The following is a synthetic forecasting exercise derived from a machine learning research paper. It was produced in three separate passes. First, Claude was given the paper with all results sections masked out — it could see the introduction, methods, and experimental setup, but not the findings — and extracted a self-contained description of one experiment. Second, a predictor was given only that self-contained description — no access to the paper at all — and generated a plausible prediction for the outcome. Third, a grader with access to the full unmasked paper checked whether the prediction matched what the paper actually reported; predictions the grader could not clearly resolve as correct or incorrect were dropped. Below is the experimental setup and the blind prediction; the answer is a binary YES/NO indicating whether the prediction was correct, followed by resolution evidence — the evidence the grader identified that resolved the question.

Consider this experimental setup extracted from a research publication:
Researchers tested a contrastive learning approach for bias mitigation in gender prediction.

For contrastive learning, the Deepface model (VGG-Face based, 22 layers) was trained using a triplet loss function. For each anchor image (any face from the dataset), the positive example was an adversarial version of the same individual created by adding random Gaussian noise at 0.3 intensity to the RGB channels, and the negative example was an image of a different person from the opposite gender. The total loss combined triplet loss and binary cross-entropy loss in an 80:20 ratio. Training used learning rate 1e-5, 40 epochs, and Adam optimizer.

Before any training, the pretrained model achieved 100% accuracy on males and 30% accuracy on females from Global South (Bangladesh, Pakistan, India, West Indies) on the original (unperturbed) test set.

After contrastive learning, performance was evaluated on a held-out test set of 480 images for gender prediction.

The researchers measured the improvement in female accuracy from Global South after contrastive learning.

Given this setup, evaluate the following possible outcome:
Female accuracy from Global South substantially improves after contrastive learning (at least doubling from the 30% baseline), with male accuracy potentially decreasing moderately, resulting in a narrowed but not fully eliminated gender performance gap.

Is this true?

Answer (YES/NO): YES